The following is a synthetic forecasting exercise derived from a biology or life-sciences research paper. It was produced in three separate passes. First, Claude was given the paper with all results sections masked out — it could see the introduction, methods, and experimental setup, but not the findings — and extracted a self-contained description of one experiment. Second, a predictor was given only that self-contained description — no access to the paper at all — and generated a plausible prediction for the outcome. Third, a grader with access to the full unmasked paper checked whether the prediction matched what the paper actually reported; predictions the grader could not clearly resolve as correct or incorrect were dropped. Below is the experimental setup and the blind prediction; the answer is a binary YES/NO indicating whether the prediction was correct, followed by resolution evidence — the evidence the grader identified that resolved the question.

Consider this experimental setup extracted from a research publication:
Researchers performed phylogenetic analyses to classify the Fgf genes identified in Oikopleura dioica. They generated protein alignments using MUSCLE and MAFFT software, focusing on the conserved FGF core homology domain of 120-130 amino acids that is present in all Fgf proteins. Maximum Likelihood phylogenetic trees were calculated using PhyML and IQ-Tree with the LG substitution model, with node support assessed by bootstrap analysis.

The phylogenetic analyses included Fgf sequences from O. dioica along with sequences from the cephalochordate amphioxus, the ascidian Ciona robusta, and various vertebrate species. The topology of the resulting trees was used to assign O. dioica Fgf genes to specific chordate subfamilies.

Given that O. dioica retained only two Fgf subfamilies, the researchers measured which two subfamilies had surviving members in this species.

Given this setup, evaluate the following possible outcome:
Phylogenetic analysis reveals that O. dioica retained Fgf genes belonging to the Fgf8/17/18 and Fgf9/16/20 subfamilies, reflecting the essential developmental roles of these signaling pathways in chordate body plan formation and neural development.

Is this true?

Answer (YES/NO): NO